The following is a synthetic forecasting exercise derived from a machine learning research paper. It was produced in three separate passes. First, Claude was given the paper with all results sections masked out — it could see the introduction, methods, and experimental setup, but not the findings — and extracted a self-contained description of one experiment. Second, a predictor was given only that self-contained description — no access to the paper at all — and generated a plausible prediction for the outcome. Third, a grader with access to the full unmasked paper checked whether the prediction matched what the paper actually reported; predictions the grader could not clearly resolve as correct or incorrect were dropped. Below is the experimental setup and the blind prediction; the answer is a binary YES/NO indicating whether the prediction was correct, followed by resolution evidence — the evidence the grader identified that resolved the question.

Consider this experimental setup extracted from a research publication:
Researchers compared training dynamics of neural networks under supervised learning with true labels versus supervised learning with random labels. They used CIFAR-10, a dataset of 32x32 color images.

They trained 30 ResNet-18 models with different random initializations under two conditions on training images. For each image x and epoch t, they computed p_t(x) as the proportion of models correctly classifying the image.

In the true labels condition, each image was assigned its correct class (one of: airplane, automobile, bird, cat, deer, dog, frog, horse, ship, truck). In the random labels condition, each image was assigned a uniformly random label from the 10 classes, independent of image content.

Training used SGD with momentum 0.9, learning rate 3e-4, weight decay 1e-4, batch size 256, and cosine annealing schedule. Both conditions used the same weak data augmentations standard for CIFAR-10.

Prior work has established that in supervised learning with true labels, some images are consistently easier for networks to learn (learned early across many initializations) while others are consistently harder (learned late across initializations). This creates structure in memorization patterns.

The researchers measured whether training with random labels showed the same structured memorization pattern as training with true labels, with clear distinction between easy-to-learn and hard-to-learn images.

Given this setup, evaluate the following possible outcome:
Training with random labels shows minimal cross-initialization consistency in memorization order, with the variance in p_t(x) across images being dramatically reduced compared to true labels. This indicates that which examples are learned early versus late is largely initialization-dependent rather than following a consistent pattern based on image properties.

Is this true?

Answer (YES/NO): NO